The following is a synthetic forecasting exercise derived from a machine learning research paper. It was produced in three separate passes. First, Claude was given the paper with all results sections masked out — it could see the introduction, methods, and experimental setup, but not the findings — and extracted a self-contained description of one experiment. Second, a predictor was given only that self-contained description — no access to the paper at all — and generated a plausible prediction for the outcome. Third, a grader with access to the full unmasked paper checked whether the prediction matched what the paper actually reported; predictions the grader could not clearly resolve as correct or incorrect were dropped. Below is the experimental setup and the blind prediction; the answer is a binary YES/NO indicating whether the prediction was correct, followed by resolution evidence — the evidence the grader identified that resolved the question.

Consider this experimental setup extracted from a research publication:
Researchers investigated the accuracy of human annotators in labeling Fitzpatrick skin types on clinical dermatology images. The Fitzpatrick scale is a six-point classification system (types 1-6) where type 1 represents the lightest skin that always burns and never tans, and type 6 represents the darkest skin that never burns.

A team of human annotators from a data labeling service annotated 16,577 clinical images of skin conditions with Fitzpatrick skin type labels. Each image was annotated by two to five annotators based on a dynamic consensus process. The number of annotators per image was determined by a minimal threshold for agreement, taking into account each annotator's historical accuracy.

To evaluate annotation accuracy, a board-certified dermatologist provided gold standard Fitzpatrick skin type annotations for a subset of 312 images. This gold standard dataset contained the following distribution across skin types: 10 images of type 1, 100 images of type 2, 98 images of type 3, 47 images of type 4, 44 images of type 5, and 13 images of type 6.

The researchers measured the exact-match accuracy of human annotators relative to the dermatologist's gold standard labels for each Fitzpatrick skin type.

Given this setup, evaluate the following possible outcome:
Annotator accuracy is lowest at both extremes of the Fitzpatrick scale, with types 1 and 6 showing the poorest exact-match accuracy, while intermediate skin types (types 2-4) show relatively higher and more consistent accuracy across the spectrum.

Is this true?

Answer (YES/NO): NO